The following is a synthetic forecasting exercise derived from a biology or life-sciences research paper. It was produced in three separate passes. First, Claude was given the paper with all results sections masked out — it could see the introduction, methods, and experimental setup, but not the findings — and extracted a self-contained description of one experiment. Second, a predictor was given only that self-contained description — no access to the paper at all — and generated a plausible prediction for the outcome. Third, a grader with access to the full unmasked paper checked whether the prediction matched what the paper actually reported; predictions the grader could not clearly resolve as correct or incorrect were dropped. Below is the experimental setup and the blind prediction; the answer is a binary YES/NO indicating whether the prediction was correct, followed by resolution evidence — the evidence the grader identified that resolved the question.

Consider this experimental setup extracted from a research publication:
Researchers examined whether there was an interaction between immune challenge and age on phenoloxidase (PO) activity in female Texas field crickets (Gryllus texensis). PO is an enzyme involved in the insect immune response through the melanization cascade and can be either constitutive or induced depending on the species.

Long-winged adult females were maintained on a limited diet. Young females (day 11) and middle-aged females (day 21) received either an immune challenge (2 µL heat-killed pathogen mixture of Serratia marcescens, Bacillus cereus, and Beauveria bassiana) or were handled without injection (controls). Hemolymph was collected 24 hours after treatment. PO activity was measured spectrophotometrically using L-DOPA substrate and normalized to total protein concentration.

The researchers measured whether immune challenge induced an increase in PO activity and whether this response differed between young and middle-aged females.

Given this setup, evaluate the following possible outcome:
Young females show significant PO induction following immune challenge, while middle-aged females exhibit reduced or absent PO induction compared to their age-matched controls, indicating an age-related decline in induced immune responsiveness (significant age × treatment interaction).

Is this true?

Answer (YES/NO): NO